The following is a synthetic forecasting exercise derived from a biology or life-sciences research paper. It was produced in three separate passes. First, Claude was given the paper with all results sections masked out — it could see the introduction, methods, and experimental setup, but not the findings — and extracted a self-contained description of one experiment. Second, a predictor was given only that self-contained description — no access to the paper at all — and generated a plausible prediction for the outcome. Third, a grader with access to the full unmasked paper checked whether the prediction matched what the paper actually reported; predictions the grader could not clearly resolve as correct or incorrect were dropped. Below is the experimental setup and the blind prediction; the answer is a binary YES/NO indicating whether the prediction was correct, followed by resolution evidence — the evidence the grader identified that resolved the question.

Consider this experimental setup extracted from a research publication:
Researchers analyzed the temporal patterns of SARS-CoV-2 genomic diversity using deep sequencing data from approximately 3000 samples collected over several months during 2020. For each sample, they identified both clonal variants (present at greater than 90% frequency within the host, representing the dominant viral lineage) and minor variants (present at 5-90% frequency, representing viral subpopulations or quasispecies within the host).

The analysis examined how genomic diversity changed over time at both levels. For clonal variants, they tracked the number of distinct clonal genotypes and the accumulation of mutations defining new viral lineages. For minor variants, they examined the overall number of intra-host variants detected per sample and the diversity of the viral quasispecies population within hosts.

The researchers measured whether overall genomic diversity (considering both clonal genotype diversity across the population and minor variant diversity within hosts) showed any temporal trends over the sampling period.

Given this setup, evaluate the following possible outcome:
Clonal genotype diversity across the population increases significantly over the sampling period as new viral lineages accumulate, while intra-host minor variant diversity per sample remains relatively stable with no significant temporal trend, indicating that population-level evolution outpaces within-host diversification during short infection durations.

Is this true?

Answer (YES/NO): NO